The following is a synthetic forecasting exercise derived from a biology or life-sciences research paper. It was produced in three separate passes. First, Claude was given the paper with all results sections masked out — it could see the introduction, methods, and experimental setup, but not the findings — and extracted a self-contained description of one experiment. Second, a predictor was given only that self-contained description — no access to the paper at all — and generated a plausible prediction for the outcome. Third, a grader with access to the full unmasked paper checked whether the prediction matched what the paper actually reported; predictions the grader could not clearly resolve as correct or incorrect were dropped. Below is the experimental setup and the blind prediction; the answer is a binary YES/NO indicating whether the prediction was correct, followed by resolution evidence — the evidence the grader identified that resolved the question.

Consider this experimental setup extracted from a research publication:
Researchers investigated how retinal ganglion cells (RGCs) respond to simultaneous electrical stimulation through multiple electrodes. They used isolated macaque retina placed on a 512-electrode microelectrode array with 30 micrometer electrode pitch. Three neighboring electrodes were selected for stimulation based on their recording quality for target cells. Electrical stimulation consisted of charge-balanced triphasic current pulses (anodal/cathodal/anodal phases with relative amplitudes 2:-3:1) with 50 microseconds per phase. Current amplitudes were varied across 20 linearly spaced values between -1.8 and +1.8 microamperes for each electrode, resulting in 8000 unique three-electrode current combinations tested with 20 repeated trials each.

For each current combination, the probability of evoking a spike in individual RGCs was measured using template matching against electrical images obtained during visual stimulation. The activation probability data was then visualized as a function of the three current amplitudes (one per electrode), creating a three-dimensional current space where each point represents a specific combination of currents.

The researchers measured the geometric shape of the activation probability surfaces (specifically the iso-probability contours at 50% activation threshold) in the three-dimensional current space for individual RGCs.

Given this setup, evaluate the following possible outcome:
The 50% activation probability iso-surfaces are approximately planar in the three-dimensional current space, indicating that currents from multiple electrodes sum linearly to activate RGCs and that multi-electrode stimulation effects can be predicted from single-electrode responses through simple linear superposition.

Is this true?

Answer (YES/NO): NO